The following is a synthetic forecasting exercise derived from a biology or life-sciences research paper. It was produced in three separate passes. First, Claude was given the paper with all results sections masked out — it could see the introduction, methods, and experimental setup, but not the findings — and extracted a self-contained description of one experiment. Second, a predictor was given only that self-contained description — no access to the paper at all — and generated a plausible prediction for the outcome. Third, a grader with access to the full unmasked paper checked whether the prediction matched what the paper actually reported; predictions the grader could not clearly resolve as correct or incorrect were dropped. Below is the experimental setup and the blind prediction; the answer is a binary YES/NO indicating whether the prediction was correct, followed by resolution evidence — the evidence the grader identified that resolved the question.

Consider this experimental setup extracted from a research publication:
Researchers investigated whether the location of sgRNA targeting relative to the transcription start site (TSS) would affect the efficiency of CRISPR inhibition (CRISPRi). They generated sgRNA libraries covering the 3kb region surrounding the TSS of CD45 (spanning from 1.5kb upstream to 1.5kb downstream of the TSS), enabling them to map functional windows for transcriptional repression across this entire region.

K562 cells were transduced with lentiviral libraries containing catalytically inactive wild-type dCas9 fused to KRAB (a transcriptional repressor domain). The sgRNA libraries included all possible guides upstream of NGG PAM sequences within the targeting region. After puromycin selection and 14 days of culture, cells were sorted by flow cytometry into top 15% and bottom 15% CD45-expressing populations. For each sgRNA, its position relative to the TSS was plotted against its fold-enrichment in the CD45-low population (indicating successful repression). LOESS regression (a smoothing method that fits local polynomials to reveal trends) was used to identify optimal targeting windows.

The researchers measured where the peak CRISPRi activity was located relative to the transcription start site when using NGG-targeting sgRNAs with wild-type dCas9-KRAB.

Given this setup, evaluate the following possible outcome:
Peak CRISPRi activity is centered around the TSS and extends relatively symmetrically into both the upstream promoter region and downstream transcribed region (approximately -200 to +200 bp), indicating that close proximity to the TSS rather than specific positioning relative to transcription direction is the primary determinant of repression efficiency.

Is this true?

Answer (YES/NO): NO